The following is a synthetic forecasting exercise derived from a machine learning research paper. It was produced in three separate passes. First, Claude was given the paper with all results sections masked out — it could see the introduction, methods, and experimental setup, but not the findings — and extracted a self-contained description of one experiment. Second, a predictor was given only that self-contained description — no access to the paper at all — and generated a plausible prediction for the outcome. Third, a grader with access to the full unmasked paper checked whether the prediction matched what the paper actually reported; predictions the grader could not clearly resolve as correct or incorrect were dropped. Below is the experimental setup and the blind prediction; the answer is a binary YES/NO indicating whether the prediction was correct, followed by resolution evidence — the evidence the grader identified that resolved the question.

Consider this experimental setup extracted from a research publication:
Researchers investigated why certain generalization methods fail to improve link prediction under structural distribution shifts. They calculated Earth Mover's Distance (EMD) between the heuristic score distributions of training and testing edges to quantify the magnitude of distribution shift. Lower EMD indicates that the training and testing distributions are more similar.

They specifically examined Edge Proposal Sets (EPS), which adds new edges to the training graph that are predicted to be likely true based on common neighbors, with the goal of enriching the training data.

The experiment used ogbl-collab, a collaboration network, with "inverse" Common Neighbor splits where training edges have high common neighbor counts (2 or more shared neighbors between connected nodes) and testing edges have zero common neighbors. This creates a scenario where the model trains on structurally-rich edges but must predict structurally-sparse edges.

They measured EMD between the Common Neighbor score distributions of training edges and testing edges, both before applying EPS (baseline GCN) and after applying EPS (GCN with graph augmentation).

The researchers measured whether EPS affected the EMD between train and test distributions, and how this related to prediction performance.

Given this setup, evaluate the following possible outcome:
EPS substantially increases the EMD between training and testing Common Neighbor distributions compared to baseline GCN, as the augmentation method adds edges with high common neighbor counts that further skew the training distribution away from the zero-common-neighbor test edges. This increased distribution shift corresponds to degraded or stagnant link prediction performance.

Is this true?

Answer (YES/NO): NO